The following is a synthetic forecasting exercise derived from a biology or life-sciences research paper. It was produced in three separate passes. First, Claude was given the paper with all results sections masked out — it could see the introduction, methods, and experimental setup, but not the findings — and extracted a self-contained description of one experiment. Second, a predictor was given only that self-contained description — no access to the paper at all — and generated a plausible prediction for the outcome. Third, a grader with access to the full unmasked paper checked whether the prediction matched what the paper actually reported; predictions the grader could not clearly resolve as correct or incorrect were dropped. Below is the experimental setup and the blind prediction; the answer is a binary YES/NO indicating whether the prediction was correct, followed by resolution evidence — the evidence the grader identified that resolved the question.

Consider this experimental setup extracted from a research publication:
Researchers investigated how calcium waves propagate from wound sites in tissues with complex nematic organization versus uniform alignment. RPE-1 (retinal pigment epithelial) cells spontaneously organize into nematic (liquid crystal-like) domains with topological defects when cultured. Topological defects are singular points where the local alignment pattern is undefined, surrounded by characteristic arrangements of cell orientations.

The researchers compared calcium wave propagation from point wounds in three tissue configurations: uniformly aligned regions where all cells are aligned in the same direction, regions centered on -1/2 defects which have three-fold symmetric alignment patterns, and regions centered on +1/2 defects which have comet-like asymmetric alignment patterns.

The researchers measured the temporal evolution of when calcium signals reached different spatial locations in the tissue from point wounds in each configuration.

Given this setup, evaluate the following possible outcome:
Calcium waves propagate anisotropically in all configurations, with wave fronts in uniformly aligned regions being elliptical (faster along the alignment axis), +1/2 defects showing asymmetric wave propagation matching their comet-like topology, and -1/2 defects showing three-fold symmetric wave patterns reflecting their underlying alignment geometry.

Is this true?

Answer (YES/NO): NO